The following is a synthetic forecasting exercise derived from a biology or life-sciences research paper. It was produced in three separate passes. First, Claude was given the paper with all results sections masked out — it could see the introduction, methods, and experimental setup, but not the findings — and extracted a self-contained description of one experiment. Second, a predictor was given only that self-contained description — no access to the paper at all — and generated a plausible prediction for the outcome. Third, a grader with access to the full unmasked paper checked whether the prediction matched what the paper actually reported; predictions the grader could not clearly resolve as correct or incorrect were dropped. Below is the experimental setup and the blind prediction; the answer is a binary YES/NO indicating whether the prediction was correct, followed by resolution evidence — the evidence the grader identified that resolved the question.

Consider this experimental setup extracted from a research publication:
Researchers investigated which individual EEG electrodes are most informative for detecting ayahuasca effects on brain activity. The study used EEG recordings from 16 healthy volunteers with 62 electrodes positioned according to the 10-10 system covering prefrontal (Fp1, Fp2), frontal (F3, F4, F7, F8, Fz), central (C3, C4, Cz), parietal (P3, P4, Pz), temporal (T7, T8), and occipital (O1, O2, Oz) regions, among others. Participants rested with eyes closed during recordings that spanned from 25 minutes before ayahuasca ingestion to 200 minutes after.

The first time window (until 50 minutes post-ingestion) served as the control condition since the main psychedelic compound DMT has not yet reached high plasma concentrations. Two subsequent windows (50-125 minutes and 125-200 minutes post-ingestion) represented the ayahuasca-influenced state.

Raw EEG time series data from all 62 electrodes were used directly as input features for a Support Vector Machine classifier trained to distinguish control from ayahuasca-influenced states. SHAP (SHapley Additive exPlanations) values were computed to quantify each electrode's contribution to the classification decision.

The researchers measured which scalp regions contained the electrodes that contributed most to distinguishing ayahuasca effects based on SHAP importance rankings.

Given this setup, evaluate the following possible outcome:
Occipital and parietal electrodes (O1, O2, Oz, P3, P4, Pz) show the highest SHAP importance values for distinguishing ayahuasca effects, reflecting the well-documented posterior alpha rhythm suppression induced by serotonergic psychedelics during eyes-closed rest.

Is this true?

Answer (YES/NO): NO